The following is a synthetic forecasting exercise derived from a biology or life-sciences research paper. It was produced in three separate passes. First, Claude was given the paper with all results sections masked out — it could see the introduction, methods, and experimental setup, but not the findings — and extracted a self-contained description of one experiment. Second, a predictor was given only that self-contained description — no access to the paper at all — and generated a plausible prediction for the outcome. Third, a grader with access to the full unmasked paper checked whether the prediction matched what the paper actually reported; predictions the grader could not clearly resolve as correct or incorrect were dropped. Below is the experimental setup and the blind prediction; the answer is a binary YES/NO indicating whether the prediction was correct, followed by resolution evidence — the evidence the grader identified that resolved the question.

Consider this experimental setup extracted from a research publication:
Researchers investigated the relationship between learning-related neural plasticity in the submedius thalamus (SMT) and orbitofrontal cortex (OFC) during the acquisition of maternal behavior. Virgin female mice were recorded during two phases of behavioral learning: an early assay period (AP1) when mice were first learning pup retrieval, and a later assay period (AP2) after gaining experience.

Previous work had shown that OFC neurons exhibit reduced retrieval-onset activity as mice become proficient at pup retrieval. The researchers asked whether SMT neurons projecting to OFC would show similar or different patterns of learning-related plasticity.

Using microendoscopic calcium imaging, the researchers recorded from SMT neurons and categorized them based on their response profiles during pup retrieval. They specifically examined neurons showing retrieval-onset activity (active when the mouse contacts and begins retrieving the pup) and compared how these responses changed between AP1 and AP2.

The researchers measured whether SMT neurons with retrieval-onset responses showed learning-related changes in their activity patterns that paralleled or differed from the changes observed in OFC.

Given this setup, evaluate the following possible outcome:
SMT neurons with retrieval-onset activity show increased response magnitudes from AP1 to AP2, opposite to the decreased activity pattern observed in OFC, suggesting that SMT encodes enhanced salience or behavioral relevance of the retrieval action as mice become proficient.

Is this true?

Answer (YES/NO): NO